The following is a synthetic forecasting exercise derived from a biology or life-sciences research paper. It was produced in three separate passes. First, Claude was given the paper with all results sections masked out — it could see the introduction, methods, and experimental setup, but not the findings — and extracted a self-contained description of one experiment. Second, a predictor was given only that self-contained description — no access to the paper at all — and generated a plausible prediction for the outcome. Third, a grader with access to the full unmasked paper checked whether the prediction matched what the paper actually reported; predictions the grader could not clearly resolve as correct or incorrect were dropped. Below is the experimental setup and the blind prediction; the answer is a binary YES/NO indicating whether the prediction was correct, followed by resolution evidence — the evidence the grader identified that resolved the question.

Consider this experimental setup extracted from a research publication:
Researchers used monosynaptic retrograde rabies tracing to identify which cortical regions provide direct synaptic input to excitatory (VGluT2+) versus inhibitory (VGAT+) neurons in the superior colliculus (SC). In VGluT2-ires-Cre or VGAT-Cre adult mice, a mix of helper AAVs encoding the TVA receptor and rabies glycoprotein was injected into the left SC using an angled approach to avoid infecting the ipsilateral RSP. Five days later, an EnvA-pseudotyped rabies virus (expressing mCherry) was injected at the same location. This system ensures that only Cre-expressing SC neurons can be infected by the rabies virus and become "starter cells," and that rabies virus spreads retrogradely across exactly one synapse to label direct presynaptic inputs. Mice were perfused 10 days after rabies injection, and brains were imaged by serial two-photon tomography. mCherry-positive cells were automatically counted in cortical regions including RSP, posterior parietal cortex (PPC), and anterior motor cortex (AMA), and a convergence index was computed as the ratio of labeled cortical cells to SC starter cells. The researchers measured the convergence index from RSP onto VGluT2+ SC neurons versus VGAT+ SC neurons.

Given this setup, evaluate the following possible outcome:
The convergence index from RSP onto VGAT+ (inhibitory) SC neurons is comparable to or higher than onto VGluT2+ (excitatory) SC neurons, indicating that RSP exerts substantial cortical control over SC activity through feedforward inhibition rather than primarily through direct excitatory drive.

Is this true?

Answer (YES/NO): YES